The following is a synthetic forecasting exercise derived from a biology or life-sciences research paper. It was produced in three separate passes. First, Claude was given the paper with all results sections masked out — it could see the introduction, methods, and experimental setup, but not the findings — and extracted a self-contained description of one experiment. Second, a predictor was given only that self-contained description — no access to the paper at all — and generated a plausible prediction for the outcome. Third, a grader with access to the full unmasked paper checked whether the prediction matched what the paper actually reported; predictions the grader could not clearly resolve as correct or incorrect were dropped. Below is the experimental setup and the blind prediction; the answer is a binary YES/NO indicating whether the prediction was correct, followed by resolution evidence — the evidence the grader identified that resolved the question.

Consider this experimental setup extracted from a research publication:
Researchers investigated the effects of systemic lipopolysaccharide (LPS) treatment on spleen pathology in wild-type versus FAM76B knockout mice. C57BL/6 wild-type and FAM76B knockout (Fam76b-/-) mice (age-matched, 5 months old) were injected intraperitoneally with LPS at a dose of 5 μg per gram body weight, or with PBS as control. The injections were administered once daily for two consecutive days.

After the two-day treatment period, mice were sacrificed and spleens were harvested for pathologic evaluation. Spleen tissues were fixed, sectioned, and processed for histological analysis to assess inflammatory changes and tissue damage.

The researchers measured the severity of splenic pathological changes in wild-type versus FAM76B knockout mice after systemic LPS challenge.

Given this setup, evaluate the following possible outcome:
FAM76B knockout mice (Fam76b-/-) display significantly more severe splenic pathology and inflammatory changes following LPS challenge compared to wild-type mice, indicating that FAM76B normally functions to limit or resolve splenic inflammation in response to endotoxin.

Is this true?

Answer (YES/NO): YES